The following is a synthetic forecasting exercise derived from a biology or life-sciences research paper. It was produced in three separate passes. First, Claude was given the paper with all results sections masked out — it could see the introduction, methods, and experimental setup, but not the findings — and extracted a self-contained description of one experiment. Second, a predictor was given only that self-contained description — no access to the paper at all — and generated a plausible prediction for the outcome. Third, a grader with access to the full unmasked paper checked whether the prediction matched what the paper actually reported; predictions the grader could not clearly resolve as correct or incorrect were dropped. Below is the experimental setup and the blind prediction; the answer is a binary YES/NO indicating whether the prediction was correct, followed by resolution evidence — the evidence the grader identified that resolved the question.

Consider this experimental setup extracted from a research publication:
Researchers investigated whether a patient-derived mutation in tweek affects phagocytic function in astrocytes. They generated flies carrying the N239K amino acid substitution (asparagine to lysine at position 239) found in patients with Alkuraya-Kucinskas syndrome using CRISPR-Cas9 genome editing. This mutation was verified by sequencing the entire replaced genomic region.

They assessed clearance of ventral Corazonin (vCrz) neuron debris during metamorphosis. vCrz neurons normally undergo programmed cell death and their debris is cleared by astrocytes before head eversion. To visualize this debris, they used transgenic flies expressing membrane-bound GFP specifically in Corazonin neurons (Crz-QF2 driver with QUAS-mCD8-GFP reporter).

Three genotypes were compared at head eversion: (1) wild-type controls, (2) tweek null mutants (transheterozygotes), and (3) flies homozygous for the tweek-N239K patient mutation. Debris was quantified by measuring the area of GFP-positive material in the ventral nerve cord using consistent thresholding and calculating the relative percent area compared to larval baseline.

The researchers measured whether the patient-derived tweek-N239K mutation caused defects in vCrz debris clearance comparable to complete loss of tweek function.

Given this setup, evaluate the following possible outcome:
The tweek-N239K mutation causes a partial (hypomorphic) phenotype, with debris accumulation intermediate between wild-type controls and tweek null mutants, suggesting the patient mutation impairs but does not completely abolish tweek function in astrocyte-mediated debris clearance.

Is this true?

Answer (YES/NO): NO